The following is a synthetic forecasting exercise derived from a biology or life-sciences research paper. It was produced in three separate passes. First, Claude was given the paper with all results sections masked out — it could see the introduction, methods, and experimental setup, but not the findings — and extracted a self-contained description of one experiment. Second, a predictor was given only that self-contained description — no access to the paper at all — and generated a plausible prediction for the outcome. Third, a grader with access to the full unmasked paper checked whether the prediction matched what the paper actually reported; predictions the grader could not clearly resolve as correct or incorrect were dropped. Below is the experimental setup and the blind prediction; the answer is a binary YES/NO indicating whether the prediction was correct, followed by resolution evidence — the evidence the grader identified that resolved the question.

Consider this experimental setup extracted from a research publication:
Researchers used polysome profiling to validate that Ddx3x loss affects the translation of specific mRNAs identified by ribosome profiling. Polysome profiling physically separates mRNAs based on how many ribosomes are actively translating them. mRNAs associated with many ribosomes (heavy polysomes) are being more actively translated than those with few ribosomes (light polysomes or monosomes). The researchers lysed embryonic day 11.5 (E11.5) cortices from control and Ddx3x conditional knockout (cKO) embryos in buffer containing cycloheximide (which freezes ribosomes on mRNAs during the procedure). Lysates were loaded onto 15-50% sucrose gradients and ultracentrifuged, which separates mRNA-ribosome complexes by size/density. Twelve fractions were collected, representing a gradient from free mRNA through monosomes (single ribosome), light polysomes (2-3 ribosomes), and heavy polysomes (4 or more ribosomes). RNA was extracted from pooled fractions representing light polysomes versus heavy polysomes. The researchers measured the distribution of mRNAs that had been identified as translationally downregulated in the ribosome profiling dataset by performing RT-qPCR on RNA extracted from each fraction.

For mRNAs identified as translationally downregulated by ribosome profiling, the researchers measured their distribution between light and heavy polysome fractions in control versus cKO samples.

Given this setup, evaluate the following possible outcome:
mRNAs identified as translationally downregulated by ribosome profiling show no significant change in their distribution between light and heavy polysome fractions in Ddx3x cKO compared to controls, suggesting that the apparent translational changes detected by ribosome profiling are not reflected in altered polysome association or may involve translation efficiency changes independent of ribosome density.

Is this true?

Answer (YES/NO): NO